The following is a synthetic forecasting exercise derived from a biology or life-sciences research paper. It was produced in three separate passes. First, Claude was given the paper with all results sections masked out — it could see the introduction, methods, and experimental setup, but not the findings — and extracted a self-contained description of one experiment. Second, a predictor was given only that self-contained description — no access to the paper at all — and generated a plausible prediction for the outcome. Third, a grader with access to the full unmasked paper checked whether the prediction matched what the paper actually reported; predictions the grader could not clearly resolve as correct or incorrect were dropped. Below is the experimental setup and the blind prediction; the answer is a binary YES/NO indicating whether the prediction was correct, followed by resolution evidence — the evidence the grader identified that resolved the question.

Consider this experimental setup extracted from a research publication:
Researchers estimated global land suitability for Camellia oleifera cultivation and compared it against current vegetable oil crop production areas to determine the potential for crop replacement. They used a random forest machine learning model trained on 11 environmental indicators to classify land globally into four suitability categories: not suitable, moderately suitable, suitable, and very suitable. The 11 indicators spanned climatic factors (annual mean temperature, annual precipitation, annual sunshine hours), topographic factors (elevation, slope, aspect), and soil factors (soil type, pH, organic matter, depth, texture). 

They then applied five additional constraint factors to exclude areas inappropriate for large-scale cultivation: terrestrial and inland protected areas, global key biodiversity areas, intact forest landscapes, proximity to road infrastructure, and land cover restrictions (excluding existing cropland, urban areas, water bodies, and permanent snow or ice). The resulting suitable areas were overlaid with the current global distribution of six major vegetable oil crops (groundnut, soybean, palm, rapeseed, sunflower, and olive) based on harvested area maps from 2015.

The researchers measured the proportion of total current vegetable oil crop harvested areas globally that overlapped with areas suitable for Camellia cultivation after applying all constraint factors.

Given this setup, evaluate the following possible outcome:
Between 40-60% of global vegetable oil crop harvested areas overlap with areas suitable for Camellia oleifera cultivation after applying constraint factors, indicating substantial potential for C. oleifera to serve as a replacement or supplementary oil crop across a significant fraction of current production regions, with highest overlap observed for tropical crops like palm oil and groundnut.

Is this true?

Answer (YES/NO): NO